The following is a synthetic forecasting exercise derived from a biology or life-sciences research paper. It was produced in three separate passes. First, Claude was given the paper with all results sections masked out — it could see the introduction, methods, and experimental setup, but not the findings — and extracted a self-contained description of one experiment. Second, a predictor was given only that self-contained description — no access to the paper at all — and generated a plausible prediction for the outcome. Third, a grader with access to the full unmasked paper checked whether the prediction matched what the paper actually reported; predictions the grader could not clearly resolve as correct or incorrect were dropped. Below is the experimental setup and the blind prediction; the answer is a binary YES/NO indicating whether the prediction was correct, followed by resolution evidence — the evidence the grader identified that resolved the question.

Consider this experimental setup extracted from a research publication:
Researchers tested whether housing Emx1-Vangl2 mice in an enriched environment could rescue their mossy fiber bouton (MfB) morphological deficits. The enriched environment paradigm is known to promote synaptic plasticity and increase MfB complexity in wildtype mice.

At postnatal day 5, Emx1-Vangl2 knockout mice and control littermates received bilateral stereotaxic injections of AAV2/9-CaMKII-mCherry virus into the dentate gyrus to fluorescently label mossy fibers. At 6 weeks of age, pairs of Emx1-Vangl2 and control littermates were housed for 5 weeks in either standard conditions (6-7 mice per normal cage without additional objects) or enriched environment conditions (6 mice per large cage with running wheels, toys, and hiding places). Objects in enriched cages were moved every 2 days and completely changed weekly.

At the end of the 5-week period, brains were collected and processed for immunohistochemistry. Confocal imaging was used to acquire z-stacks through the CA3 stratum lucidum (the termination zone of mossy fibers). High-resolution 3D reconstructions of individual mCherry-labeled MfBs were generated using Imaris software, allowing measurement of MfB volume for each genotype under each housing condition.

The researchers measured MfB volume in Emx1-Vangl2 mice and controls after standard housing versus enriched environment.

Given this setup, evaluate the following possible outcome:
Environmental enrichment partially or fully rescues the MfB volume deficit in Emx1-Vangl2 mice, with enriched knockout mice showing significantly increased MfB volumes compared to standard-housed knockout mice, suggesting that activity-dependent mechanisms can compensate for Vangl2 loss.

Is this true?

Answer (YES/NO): NO